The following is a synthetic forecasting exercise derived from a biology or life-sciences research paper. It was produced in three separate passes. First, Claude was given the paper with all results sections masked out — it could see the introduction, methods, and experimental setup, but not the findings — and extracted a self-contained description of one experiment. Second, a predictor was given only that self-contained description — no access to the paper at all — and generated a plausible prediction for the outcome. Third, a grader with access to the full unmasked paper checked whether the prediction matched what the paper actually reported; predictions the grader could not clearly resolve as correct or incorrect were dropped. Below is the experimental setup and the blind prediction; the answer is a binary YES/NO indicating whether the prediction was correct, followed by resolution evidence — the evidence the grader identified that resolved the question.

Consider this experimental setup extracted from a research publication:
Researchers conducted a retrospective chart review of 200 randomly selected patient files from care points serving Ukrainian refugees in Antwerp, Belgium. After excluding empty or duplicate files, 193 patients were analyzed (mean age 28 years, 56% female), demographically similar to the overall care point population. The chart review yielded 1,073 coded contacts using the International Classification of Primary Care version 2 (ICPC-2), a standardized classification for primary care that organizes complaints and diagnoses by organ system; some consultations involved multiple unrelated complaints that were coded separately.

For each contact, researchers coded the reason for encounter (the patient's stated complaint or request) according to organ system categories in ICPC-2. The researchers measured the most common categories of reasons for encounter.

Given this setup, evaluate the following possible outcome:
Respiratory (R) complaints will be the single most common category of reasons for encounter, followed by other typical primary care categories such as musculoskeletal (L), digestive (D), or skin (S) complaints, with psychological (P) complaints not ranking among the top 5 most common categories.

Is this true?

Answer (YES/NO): NO